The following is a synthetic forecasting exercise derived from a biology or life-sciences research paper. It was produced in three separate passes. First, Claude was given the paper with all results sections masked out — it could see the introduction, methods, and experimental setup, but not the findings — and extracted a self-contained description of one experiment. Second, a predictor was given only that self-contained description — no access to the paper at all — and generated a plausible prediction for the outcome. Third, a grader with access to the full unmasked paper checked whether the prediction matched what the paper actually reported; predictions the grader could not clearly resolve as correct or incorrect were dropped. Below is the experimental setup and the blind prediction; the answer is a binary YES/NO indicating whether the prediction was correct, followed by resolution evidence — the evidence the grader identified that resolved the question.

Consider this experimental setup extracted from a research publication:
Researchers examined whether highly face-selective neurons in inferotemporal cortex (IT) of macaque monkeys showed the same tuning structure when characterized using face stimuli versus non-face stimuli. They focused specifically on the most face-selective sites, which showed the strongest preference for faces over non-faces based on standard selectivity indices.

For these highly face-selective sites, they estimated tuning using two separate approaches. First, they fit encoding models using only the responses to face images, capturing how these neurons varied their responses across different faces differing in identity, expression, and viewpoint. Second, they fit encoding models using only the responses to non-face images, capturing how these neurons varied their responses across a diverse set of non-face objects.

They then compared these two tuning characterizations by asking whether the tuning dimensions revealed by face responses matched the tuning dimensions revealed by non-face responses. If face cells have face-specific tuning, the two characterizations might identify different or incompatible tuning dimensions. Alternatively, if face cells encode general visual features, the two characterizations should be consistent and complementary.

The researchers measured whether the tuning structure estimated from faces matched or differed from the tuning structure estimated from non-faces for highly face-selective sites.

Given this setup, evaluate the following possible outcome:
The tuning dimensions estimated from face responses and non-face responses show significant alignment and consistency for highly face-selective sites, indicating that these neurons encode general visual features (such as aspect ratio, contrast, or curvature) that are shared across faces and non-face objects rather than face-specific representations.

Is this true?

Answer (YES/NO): YES